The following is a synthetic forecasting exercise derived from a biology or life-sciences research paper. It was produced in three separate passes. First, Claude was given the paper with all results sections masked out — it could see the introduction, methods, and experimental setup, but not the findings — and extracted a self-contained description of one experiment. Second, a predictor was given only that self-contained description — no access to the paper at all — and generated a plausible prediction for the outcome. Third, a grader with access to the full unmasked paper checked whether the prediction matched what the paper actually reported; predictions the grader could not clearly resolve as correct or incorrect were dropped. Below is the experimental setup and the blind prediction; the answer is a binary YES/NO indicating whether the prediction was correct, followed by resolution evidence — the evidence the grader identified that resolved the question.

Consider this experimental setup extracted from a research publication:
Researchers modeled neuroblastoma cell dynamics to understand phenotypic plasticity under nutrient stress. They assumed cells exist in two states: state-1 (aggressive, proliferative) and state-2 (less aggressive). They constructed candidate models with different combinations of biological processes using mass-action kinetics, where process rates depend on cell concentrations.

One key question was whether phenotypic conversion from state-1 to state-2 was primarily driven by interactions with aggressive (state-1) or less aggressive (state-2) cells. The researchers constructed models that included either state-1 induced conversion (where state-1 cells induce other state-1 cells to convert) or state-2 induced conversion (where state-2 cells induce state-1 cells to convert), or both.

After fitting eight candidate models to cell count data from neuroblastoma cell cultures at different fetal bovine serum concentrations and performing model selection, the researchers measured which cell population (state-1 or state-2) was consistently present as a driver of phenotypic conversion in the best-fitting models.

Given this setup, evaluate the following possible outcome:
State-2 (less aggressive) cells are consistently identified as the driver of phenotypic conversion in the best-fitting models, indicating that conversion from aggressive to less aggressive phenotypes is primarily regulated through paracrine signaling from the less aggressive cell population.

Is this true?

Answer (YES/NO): YES